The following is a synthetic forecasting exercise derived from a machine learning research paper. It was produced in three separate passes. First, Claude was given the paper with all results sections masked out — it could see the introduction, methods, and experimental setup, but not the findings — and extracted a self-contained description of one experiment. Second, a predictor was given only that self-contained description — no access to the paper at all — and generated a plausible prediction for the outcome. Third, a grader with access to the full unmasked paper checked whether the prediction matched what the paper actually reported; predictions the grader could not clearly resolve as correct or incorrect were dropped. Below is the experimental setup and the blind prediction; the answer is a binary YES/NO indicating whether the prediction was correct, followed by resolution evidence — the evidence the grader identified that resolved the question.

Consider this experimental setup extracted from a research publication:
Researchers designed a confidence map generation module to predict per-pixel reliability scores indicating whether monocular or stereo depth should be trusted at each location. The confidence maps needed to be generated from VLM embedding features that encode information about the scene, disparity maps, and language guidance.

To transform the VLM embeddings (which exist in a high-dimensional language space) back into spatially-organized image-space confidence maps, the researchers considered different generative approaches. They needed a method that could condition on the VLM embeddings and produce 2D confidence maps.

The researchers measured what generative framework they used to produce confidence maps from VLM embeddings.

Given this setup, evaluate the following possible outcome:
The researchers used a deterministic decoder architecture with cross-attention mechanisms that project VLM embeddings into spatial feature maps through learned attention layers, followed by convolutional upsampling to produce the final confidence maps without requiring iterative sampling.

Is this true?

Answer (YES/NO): NO